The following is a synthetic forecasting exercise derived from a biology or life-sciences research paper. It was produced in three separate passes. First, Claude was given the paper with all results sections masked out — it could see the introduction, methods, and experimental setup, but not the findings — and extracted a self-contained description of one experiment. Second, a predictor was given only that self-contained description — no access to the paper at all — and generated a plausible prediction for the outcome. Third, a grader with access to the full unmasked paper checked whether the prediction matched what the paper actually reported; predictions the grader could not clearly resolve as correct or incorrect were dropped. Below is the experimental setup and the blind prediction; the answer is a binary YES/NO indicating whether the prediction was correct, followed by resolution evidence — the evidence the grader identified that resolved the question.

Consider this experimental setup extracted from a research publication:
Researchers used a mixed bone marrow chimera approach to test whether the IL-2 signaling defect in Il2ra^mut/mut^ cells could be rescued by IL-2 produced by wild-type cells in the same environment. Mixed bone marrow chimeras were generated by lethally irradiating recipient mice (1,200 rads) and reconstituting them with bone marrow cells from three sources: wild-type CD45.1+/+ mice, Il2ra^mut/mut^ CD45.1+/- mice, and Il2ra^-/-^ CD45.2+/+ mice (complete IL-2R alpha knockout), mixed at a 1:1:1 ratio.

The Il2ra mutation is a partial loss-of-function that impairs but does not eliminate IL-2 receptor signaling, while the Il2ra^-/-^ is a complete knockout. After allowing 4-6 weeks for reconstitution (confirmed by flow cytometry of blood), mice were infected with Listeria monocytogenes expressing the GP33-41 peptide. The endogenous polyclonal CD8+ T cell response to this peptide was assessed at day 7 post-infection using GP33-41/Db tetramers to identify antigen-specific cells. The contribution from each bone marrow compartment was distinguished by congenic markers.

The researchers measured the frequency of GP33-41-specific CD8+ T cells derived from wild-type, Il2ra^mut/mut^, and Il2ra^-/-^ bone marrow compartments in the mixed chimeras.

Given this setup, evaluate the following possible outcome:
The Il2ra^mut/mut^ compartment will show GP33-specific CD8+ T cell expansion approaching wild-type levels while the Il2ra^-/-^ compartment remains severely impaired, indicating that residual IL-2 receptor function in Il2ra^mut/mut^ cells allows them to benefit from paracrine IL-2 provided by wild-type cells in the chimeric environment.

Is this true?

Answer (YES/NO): NO